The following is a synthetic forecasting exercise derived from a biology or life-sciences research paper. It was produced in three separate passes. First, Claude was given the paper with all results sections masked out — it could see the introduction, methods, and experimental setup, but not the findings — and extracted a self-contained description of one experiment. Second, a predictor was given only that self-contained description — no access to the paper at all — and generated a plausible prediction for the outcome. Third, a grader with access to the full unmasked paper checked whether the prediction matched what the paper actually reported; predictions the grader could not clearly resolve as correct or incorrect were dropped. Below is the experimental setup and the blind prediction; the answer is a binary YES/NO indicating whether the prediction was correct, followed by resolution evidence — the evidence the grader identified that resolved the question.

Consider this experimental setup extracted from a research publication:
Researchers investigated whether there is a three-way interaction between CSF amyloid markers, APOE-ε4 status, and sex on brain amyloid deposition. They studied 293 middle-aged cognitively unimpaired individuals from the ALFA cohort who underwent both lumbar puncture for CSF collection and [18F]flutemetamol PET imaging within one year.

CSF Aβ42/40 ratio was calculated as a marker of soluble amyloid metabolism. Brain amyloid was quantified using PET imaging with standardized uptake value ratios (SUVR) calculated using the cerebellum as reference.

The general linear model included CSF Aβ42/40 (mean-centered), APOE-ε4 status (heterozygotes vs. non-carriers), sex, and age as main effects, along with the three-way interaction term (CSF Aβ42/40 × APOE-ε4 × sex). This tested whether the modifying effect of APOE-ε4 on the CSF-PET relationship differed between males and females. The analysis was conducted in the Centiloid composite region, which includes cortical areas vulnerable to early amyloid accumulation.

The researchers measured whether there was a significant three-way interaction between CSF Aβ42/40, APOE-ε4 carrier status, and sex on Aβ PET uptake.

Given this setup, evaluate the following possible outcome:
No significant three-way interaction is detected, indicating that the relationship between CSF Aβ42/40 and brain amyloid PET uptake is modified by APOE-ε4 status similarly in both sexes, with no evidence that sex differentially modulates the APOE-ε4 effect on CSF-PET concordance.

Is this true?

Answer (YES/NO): NO